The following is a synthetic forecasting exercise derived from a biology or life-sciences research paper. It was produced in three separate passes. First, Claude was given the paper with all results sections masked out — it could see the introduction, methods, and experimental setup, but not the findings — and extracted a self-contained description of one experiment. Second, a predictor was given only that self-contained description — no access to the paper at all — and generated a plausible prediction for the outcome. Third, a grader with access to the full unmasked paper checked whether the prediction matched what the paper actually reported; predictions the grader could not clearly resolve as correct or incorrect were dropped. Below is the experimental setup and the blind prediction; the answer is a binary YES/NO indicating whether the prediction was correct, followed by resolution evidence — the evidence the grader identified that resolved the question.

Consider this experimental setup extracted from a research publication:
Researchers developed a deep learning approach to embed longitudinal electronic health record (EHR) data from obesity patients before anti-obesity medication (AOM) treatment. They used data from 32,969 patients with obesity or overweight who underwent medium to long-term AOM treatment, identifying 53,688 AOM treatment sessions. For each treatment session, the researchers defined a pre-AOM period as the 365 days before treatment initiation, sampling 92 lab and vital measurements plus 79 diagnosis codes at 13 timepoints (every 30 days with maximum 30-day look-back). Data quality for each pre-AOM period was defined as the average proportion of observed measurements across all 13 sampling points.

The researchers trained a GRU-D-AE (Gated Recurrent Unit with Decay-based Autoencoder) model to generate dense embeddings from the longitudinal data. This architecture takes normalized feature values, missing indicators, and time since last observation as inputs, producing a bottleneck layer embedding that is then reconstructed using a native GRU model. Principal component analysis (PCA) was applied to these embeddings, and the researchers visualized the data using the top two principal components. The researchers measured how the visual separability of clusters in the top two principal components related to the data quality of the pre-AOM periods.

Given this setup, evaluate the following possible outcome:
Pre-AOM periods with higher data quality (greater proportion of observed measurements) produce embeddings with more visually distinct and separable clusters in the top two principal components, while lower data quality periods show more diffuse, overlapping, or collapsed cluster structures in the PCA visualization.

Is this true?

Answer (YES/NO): YES